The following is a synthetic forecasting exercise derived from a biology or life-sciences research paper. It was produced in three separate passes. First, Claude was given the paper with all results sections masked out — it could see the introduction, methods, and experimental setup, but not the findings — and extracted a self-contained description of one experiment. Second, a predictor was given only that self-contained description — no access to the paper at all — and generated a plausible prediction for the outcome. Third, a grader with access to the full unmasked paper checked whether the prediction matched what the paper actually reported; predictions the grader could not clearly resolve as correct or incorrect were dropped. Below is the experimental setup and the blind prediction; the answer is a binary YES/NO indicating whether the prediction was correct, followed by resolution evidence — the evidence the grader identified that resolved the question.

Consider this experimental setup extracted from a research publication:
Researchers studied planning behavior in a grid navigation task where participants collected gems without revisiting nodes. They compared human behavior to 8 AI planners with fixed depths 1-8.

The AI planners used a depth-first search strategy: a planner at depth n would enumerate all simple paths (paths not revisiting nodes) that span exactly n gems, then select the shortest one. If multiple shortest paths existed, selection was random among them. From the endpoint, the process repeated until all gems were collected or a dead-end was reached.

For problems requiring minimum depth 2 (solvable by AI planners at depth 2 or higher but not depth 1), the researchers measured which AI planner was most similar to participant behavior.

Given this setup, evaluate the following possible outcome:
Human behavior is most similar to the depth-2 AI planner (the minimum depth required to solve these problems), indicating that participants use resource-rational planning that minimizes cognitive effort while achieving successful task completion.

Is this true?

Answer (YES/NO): YES